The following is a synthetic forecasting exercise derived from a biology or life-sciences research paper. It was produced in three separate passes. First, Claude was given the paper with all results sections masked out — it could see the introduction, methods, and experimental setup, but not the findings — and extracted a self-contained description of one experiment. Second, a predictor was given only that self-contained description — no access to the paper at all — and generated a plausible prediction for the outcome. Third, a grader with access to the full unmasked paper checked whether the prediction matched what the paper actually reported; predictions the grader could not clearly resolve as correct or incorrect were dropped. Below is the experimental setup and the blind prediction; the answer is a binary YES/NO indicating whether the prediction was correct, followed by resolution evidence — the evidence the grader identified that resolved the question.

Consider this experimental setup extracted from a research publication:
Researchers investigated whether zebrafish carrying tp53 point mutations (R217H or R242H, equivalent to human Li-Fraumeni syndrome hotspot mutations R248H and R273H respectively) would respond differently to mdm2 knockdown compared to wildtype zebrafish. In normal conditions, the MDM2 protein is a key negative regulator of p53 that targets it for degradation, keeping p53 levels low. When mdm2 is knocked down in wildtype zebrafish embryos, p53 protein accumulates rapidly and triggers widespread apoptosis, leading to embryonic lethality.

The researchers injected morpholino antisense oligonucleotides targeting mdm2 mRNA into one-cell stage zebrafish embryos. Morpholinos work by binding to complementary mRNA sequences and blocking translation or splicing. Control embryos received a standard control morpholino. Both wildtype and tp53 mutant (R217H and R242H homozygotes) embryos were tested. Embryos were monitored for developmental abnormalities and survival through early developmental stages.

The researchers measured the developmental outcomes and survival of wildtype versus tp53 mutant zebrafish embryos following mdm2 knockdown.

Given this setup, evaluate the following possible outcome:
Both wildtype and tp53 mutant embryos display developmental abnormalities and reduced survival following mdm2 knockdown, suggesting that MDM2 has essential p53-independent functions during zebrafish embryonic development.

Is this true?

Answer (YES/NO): NO